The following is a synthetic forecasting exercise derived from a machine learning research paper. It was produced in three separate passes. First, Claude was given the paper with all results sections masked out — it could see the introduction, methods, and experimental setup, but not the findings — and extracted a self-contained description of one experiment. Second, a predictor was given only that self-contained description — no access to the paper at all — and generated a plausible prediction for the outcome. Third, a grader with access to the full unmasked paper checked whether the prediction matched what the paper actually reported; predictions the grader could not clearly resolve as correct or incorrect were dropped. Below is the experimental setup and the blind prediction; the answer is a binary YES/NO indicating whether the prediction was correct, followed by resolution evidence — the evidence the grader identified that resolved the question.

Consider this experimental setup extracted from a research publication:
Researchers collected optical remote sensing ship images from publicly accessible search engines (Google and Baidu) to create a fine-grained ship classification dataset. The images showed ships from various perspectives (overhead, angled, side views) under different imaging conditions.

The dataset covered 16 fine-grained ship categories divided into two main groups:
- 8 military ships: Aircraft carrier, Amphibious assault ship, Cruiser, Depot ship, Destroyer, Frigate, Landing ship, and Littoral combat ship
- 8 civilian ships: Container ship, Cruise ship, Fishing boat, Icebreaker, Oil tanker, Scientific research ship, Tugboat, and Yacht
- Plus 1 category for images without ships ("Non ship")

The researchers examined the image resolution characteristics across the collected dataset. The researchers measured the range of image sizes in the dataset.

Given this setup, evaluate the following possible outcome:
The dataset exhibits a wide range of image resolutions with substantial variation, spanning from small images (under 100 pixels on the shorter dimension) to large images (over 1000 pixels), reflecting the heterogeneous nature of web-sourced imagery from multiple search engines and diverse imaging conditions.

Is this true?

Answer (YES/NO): NO